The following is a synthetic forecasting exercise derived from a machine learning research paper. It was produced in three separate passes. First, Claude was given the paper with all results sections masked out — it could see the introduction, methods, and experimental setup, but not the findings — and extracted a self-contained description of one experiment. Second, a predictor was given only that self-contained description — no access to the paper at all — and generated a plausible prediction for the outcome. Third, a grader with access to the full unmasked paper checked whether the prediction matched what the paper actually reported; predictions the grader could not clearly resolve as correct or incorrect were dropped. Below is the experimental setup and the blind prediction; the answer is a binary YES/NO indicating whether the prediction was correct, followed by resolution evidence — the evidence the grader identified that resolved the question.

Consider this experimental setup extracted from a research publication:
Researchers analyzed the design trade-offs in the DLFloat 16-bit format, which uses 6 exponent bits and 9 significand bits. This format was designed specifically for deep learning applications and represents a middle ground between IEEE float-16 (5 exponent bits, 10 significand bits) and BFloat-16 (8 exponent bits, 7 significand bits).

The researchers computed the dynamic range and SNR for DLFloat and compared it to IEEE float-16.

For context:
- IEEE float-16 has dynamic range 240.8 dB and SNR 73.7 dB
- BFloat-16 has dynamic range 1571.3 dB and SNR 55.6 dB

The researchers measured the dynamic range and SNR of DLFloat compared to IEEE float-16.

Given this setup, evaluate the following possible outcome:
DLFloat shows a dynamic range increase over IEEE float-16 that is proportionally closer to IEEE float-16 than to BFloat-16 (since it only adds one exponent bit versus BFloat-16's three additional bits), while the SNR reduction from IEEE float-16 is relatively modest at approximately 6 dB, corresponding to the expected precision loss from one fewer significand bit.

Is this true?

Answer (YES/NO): YES